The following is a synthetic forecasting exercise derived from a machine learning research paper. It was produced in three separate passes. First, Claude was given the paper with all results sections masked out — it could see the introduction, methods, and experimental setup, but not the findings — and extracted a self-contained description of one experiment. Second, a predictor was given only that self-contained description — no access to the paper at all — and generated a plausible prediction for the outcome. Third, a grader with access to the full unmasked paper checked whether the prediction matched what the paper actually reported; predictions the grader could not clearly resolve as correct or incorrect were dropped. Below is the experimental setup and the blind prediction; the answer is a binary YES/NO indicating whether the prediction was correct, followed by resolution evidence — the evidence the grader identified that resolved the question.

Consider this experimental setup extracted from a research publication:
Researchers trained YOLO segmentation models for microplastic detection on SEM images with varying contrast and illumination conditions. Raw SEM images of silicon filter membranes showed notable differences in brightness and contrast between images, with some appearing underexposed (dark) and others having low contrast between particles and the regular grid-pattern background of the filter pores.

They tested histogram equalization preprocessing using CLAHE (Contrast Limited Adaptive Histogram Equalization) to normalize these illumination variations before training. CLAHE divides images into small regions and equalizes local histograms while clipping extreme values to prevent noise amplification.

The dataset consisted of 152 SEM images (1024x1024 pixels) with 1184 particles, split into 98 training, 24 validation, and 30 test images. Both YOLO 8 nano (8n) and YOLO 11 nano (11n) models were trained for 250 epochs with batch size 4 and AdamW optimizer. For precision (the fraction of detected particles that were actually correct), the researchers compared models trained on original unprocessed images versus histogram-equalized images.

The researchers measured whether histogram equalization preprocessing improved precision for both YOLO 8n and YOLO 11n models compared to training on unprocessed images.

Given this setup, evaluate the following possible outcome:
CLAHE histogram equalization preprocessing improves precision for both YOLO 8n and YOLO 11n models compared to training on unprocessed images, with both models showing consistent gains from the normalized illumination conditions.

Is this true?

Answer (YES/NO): YES